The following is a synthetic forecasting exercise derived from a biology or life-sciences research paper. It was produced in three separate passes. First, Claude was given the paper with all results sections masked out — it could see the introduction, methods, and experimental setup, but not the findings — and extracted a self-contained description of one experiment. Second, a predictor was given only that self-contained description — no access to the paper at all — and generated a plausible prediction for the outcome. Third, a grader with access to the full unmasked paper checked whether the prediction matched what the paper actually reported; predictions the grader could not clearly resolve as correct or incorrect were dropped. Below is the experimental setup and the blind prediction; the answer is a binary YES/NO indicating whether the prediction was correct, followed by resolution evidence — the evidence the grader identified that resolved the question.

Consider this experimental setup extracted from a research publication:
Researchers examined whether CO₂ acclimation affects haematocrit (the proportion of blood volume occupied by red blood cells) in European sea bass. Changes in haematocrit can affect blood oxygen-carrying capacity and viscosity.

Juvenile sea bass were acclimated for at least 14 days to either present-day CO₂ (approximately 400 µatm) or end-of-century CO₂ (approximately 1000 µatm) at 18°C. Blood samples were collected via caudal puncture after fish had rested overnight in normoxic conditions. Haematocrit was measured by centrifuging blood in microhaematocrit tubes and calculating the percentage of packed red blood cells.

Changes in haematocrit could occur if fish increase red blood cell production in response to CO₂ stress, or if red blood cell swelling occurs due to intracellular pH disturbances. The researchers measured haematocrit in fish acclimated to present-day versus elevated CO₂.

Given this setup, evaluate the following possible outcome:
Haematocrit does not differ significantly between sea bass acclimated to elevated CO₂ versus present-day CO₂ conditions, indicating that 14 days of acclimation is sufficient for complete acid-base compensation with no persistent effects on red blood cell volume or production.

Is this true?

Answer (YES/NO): YES